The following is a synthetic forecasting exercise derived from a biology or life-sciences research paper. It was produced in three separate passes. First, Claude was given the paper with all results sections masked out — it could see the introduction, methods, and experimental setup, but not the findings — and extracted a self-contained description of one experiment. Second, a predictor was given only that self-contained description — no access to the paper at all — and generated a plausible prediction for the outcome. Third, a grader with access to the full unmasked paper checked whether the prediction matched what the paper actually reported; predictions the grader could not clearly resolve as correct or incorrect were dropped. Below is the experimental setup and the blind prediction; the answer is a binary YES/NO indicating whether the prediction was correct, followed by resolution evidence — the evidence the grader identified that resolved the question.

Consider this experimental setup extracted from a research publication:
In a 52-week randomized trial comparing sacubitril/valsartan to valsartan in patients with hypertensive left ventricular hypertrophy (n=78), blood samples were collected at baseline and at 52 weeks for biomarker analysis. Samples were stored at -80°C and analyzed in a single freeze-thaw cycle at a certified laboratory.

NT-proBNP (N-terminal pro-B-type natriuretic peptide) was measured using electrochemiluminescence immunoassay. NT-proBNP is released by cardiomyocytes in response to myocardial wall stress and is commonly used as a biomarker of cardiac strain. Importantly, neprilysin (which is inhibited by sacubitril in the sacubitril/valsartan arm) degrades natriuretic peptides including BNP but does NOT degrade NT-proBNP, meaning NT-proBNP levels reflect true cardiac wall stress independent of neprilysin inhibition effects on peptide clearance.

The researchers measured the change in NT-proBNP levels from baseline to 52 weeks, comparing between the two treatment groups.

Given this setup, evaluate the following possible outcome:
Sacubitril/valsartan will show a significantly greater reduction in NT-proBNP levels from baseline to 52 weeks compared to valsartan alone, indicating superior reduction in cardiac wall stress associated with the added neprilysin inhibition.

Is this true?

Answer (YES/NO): YES